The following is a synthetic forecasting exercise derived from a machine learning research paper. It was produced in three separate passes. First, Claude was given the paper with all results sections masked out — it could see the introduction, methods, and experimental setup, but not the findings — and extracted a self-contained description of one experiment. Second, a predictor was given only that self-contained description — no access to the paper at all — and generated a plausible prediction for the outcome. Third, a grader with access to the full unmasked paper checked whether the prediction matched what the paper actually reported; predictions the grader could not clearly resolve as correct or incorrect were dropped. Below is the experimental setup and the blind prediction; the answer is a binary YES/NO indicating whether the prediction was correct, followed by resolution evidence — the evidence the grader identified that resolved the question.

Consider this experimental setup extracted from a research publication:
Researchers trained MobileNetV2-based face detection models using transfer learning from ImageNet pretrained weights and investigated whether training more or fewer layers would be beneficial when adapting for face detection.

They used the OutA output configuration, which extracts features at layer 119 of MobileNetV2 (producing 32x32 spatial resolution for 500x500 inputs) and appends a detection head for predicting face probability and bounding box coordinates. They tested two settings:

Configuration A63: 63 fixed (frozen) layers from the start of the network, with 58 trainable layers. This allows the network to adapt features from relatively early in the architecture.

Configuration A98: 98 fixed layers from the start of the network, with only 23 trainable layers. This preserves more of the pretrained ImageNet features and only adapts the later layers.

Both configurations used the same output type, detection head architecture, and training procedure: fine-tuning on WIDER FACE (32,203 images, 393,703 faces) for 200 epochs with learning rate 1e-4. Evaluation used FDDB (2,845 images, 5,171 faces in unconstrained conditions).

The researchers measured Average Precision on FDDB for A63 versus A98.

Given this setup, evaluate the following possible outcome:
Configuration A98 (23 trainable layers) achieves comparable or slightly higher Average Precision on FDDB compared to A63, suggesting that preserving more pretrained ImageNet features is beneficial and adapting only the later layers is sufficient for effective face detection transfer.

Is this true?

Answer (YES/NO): NO